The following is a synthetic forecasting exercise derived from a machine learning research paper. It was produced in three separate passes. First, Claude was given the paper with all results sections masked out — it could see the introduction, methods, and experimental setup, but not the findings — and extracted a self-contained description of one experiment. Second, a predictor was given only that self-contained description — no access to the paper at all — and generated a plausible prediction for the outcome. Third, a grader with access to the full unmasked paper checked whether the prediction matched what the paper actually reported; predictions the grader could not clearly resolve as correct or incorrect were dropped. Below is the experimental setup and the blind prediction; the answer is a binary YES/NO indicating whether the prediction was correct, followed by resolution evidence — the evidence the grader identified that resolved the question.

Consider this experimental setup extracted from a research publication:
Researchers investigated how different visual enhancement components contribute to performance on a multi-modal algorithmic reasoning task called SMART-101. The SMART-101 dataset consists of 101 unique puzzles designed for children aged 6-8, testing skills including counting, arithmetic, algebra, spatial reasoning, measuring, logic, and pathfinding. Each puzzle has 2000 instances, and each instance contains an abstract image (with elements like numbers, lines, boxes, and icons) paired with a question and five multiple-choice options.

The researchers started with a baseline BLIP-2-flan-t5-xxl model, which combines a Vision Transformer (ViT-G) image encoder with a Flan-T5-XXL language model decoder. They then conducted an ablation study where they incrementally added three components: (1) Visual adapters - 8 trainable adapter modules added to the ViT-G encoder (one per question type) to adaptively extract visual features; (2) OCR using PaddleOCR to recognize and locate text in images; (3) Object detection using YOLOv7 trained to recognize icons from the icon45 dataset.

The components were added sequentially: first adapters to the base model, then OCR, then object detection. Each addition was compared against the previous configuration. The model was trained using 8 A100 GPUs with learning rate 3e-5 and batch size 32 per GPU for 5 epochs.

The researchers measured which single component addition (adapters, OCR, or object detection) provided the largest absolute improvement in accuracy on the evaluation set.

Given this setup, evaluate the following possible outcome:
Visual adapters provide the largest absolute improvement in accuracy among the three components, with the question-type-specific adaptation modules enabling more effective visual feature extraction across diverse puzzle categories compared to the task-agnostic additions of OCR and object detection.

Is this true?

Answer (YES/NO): YES